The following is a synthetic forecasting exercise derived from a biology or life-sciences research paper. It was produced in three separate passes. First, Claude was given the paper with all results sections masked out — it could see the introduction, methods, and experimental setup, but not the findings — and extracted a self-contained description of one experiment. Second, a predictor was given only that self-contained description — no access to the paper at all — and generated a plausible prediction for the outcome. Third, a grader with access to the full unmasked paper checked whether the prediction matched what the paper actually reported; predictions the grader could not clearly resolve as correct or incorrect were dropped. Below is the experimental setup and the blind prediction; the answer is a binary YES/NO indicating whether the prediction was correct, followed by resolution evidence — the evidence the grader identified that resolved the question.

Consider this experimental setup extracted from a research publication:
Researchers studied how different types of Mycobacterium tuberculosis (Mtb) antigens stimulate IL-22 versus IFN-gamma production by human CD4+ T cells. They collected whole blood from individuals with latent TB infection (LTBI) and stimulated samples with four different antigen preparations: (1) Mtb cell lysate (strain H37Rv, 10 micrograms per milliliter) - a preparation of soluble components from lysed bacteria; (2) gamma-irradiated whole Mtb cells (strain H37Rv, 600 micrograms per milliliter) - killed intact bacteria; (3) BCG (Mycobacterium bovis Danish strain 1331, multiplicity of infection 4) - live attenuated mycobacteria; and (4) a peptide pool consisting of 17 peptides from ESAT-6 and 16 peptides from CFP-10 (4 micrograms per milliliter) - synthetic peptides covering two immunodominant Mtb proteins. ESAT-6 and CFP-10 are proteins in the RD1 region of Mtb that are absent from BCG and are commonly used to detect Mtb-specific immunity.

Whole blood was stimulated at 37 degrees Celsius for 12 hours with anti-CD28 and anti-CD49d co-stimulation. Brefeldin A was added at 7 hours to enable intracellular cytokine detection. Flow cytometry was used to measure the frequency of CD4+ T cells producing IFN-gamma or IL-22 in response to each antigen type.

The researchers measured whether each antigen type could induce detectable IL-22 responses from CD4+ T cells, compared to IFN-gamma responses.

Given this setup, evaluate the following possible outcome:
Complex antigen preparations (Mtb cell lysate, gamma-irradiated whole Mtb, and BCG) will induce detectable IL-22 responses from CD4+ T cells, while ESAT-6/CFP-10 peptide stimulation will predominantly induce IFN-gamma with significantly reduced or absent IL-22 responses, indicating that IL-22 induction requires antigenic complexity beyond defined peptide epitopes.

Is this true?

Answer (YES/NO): YES